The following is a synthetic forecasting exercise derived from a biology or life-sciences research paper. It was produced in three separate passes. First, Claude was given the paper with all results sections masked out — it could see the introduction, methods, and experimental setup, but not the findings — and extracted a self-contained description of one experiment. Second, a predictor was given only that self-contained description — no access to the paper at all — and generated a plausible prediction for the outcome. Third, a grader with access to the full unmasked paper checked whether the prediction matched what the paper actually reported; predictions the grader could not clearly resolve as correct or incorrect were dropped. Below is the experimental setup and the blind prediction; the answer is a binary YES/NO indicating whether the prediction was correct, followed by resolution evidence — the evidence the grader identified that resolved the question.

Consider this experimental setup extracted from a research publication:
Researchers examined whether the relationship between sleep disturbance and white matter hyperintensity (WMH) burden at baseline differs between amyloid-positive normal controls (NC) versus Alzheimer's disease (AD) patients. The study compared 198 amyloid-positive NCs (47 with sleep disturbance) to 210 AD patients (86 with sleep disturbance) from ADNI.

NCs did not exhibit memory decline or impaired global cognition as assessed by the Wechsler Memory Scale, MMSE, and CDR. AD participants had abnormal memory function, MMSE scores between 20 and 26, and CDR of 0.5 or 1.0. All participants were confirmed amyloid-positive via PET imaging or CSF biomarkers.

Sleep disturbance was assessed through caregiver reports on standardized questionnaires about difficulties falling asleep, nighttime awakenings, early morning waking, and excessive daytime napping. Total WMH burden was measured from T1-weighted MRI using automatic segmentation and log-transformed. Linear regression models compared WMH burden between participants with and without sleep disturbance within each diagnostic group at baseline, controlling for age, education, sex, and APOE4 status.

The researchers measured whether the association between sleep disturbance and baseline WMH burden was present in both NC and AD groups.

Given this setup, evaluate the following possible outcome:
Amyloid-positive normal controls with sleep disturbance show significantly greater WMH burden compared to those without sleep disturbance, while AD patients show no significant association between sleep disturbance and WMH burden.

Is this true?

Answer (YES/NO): NO